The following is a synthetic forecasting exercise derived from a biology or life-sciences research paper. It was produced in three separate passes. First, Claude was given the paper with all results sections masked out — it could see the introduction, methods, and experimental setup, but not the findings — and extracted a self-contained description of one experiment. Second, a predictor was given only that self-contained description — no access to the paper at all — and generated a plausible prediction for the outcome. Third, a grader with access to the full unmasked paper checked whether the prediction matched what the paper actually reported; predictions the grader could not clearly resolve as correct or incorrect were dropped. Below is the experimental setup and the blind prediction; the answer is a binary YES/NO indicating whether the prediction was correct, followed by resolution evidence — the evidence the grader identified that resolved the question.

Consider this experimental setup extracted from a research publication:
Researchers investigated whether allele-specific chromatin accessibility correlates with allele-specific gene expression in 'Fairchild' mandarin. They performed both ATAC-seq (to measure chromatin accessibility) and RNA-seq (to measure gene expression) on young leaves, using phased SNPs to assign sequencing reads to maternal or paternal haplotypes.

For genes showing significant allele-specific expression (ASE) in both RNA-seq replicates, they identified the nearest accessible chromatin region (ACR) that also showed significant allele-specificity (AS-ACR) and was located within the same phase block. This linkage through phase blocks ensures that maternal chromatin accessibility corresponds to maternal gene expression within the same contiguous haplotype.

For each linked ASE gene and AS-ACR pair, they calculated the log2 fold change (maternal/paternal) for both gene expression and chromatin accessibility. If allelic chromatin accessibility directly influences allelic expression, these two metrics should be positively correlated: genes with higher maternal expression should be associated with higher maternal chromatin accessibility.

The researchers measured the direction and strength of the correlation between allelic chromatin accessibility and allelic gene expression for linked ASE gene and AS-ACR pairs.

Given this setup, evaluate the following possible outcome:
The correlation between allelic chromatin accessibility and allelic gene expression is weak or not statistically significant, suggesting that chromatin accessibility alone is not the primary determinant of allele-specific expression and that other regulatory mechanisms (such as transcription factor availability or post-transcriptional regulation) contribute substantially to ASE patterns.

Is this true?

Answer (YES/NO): NO